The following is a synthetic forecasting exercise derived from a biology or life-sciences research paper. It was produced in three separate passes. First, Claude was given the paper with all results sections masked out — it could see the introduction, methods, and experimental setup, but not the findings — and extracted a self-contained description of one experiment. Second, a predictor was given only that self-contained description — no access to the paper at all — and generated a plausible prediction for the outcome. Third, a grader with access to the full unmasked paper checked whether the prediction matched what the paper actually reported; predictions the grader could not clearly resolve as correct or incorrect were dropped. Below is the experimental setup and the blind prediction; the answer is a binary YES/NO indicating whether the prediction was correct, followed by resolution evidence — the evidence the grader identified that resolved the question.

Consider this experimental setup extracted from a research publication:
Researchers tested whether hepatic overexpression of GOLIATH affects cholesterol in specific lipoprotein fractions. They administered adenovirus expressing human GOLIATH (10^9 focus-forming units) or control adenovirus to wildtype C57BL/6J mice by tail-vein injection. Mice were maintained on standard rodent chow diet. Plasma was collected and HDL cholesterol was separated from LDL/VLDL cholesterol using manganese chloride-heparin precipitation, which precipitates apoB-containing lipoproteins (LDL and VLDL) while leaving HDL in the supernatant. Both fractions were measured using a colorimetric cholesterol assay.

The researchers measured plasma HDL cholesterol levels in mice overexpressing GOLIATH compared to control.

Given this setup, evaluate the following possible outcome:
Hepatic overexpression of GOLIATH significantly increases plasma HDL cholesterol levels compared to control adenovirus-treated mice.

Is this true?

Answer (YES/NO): NO